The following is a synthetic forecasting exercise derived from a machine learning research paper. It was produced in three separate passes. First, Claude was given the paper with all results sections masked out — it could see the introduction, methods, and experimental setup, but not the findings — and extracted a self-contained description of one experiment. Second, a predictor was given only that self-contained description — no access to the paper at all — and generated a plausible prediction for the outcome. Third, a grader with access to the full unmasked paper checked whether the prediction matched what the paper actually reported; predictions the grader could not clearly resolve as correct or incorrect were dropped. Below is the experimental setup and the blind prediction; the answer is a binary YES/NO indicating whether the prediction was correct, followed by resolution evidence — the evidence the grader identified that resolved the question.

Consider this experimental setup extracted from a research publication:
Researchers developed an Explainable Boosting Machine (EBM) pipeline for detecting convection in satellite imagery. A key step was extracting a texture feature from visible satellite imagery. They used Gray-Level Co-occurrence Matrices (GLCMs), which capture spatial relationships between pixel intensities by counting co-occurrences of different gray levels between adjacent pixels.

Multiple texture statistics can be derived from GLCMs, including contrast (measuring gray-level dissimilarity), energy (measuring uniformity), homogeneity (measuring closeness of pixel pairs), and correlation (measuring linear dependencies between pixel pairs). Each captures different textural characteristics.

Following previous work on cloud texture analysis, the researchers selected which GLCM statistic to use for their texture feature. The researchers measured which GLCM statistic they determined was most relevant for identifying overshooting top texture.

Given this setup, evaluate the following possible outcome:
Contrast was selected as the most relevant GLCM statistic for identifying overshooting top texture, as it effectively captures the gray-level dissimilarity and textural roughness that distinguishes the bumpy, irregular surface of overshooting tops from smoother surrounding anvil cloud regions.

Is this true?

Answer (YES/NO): YES